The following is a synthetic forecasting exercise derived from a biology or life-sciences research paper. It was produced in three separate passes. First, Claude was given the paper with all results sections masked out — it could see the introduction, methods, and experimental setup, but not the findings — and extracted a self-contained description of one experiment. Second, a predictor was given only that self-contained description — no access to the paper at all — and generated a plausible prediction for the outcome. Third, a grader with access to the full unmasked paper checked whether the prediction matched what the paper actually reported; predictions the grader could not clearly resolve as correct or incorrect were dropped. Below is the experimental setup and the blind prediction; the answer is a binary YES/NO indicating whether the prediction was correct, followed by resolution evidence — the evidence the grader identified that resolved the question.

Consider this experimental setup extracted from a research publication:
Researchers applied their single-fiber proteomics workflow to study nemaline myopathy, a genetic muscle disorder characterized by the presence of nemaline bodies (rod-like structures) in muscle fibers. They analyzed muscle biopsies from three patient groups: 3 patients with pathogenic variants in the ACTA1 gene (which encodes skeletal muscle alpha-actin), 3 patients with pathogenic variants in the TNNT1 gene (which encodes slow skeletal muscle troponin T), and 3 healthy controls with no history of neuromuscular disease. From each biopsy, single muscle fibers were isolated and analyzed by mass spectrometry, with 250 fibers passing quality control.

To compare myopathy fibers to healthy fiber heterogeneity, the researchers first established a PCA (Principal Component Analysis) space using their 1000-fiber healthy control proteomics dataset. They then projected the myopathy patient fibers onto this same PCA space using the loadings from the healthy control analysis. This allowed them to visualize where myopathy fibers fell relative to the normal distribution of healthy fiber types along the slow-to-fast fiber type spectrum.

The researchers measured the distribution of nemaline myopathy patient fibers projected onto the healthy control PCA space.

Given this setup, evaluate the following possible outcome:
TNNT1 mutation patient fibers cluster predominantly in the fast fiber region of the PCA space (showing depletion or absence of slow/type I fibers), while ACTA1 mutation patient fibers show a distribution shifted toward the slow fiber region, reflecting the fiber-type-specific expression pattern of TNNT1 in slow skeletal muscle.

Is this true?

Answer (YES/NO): NO